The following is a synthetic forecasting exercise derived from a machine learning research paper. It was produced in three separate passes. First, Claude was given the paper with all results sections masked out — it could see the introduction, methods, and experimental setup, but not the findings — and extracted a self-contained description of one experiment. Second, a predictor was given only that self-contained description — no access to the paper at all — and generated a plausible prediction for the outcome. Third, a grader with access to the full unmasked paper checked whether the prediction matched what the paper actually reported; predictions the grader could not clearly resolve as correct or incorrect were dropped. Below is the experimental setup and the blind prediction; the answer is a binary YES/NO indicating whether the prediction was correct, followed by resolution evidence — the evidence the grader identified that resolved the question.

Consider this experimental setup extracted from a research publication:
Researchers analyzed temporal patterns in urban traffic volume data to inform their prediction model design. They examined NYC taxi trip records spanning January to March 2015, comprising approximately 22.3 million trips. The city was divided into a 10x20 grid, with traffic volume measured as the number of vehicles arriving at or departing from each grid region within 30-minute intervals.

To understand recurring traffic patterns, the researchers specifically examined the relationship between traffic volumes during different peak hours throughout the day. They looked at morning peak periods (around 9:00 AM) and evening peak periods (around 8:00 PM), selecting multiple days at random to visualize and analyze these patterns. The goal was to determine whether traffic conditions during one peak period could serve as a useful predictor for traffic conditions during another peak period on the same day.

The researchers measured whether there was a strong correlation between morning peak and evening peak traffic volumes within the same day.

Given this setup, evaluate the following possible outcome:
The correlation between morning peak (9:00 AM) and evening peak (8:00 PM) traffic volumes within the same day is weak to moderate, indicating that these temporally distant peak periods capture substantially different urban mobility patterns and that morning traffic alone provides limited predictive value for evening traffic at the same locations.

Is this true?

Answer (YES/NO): NO